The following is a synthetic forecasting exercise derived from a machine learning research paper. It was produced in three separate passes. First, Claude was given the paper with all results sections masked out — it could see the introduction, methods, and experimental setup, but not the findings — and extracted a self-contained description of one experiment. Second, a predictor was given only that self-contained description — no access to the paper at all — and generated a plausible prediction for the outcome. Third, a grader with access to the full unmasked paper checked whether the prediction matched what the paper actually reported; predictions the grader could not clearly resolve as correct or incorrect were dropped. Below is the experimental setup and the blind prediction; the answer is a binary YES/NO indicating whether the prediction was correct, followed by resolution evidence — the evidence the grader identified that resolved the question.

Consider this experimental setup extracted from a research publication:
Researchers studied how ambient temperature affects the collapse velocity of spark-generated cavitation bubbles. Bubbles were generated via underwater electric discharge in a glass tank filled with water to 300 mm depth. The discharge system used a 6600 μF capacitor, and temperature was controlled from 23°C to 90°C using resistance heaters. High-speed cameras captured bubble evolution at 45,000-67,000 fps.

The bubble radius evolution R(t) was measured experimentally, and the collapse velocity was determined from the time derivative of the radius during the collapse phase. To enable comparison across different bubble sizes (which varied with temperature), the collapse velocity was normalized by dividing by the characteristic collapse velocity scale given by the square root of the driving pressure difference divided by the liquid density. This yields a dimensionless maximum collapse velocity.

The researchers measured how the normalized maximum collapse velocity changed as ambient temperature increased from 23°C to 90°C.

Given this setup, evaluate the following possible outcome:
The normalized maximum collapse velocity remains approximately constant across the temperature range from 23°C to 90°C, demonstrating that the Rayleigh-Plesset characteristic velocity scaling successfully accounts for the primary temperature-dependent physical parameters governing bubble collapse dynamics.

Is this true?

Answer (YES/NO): NO